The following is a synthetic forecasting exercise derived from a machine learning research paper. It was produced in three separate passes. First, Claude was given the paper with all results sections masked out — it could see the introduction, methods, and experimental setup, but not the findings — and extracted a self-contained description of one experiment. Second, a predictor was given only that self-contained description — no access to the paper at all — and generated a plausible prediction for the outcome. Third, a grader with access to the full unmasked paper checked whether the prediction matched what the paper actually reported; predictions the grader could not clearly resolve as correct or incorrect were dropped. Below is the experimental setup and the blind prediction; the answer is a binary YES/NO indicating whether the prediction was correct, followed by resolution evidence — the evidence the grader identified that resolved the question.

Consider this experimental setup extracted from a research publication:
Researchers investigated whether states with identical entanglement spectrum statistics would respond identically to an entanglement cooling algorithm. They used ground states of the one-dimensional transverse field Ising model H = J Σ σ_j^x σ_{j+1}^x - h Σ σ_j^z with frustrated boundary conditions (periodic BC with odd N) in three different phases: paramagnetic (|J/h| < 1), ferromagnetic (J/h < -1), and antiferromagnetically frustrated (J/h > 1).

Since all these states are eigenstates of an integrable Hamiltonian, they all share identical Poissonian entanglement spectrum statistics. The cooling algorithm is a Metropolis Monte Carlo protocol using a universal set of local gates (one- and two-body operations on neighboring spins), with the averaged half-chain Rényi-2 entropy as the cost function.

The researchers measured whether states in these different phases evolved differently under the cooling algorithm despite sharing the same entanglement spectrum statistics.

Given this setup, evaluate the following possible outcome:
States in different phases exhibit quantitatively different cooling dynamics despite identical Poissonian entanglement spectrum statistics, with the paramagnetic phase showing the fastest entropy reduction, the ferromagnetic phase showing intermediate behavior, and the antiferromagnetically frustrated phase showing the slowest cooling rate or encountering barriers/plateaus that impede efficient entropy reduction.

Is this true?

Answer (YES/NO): NO